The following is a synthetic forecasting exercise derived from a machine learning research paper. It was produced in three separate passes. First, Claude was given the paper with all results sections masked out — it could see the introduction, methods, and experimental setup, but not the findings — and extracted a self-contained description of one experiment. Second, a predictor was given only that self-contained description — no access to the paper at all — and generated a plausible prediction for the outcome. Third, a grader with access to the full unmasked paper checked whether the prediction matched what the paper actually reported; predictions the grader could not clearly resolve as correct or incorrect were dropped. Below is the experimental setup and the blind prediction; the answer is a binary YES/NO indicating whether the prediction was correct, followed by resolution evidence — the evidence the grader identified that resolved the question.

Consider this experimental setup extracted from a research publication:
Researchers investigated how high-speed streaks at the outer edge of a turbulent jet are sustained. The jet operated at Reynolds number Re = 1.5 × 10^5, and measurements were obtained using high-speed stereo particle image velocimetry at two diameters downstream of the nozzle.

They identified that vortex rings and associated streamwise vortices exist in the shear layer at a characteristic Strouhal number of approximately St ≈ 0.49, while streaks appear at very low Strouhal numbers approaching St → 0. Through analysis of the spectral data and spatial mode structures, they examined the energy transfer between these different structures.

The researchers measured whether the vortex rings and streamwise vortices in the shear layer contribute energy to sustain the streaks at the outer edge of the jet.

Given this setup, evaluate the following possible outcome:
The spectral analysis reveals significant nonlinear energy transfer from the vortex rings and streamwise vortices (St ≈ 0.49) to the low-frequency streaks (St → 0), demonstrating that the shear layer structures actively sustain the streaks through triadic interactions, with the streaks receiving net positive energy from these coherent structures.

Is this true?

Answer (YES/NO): NO